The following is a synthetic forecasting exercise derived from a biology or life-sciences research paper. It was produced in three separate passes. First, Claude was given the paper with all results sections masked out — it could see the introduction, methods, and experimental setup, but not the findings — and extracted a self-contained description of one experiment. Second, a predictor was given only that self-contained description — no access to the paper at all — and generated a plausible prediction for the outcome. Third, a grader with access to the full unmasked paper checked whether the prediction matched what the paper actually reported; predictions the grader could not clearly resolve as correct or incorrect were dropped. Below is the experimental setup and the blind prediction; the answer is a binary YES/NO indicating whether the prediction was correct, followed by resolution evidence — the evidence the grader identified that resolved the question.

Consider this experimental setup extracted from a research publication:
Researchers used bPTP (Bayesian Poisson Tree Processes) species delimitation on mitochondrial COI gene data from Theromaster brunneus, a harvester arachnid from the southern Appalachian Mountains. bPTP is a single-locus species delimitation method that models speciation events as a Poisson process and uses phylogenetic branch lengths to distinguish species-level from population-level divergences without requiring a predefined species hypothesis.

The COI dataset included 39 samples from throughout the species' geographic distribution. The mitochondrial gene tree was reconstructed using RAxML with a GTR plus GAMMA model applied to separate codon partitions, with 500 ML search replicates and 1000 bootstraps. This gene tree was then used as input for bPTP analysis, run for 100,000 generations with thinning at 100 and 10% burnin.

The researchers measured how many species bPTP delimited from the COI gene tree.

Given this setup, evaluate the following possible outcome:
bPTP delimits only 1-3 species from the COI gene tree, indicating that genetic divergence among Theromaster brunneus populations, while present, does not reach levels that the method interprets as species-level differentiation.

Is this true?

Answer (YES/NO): NO